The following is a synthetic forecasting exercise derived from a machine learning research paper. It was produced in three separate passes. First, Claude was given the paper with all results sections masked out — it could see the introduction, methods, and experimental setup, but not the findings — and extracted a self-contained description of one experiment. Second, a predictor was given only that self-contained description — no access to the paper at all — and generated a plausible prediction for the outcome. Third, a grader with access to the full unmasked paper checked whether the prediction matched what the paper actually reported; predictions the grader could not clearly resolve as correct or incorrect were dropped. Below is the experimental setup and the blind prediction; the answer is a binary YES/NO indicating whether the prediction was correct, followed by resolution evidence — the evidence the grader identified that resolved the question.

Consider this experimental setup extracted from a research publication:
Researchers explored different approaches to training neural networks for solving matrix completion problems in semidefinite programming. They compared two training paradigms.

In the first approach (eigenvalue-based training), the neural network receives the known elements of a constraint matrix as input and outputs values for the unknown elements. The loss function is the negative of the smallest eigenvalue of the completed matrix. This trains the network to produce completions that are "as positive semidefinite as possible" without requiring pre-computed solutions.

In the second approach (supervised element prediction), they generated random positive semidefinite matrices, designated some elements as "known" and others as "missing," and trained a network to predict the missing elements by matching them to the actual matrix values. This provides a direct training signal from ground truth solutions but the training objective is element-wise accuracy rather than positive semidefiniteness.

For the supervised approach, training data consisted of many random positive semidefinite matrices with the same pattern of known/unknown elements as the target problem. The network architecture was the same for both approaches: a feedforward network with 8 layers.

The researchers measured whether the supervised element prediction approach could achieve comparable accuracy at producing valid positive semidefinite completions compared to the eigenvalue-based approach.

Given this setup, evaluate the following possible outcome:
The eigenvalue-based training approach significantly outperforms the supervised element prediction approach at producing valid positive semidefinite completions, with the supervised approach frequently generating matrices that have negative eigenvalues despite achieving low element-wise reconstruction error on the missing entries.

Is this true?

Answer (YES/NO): NO